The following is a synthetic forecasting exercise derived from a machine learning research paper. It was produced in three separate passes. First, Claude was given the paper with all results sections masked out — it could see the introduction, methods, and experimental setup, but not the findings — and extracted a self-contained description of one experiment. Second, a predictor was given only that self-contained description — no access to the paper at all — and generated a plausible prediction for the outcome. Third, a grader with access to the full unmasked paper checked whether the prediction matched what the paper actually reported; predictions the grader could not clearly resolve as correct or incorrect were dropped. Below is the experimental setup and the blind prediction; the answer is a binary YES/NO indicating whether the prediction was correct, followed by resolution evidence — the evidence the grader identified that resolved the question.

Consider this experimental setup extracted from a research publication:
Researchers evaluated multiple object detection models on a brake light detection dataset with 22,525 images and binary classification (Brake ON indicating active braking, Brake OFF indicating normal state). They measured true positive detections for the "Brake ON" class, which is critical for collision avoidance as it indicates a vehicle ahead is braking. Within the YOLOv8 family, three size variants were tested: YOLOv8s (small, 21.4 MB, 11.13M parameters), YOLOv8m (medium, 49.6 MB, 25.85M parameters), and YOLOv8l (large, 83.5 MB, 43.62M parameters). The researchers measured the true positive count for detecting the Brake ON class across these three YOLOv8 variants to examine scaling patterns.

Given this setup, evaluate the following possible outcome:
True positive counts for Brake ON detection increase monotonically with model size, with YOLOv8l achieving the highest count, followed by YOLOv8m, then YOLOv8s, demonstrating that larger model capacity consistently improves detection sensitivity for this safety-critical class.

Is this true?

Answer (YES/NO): NO